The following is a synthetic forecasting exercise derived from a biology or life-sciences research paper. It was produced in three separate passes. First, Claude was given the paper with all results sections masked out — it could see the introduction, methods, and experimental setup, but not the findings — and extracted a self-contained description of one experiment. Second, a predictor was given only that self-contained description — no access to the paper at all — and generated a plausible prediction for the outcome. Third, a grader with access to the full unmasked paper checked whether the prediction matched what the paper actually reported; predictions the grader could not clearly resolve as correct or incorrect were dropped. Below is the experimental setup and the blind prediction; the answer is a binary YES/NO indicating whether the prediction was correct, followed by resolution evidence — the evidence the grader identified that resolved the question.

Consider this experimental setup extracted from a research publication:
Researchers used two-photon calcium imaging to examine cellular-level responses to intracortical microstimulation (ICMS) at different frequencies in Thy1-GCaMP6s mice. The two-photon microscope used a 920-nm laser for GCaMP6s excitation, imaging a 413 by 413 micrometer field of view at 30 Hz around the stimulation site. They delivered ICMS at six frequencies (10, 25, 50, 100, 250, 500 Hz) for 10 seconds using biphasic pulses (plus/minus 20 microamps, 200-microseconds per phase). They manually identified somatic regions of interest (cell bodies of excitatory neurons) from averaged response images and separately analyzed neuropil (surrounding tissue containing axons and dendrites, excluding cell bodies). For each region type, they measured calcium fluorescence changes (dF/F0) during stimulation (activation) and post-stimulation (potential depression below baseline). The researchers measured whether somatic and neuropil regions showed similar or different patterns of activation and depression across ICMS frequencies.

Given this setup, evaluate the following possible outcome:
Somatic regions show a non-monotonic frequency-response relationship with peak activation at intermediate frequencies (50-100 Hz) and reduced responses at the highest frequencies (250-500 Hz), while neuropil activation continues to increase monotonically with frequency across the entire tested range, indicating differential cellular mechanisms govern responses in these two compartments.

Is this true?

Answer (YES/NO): NO